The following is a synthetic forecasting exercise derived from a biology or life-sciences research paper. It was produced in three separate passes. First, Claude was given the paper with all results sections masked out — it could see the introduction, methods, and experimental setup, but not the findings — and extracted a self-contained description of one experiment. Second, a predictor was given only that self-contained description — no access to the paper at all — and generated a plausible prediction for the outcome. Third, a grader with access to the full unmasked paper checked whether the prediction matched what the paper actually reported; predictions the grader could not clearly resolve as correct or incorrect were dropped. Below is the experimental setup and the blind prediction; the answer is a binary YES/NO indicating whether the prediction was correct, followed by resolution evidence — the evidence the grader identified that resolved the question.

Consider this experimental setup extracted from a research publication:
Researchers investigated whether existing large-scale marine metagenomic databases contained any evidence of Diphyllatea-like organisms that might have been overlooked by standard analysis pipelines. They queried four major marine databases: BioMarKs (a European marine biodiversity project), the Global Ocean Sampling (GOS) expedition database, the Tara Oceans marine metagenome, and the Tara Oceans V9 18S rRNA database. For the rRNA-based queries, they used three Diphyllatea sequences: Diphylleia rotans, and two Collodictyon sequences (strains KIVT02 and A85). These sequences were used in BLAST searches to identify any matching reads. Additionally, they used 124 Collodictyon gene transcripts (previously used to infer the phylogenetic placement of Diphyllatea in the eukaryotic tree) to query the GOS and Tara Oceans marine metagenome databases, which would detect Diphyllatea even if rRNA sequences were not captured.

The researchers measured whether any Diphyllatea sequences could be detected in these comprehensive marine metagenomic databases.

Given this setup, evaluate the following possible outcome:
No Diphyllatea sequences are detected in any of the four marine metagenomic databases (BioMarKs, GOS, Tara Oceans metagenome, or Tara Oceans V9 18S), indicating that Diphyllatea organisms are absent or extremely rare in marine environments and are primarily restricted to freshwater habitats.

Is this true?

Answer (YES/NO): YES